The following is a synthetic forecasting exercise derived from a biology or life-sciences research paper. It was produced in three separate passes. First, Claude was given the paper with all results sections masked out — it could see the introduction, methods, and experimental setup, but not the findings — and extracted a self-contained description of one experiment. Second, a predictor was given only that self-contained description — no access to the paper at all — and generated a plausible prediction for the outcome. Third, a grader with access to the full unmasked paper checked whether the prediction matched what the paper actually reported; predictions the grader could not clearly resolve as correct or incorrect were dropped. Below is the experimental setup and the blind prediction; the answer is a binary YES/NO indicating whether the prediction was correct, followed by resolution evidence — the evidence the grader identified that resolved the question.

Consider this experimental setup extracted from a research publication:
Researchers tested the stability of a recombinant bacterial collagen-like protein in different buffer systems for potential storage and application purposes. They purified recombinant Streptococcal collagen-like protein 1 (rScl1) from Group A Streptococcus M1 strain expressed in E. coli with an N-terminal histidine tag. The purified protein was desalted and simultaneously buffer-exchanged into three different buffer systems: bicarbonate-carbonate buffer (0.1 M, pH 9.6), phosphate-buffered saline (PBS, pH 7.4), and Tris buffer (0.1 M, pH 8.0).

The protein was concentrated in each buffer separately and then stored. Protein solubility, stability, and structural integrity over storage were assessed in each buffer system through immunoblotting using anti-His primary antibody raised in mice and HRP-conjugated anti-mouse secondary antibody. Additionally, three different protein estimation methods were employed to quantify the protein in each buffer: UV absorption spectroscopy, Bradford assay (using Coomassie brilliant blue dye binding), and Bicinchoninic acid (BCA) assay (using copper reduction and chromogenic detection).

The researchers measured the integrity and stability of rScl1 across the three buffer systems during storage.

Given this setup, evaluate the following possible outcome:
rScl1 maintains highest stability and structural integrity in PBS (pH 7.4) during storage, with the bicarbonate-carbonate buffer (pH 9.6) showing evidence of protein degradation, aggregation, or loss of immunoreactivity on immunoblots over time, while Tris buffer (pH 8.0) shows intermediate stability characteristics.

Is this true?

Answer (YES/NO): NO